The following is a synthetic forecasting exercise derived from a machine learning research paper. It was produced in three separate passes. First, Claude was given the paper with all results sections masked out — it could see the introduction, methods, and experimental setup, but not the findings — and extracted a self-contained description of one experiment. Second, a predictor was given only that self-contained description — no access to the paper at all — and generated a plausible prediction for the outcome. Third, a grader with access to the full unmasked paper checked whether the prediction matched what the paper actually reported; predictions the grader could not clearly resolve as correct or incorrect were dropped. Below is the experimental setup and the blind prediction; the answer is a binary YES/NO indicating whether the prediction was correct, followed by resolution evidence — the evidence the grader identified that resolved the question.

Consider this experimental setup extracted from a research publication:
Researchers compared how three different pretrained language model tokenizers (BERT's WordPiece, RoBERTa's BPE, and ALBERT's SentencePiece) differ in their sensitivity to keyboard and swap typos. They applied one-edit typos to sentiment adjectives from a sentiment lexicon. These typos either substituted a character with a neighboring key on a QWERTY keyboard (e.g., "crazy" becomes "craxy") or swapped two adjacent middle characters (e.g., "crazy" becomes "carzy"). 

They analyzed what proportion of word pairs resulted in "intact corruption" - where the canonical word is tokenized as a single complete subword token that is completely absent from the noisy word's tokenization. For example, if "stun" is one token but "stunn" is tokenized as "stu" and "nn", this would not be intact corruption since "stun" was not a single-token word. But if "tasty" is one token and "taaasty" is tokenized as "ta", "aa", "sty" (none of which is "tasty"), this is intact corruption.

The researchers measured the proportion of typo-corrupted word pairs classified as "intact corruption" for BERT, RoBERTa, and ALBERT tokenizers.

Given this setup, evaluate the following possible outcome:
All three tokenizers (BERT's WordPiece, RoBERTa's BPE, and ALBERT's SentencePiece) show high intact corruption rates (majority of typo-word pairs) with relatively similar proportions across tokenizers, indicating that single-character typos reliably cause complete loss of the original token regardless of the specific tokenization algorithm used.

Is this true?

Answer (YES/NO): NO